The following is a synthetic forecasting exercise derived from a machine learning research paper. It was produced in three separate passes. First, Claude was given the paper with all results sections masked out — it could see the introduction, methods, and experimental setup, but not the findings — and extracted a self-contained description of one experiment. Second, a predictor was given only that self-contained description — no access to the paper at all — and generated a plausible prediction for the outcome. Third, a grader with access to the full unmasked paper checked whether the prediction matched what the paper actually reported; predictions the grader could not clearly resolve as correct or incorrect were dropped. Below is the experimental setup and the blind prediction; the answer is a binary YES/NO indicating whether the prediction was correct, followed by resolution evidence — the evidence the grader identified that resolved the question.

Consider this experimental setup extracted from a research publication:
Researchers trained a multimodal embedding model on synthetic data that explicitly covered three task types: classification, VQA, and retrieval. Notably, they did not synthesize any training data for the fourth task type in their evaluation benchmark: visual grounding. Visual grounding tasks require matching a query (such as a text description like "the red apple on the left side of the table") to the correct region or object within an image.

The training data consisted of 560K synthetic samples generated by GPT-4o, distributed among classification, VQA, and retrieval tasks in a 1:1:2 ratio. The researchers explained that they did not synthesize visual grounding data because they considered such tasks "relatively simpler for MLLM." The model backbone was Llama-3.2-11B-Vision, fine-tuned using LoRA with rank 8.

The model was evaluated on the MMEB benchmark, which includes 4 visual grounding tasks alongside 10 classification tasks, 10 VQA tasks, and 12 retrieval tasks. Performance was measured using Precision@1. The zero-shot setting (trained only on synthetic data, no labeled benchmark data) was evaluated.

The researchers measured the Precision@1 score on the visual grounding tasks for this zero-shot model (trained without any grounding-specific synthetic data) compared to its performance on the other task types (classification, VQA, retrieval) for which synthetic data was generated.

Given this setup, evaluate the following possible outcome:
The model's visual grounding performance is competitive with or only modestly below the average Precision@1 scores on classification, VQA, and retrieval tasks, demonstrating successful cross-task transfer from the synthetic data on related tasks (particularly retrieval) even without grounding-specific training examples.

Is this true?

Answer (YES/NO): NO